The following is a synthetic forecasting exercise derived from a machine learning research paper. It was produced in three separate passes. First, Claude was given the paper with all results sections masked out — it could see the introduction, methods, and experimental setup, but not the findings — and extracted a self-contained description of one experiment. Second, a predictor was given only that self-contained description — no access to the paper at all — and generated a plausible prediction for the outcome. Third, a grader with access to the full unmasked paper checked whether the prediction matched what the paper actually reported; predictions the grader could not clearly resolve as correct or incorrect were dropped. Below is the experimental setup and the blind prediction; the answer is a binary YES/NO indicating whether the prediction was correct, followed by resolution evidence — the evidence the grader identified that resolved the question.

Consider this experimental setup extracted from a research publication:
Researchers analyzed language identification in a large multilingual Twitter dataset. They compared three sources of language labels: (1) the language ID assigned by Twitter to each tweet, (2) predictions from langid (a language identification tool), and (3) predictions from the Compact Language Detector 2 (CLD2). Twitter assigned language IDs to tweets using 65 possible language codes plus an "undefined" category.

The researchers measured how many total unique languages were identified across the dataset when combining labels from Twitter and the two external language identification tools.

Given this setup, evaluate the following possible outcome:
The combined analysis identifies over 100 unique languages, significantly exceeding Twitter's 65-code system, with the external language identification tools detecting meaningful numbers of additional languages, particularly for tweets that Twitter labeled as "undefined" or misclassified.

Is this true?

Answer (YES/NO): YES